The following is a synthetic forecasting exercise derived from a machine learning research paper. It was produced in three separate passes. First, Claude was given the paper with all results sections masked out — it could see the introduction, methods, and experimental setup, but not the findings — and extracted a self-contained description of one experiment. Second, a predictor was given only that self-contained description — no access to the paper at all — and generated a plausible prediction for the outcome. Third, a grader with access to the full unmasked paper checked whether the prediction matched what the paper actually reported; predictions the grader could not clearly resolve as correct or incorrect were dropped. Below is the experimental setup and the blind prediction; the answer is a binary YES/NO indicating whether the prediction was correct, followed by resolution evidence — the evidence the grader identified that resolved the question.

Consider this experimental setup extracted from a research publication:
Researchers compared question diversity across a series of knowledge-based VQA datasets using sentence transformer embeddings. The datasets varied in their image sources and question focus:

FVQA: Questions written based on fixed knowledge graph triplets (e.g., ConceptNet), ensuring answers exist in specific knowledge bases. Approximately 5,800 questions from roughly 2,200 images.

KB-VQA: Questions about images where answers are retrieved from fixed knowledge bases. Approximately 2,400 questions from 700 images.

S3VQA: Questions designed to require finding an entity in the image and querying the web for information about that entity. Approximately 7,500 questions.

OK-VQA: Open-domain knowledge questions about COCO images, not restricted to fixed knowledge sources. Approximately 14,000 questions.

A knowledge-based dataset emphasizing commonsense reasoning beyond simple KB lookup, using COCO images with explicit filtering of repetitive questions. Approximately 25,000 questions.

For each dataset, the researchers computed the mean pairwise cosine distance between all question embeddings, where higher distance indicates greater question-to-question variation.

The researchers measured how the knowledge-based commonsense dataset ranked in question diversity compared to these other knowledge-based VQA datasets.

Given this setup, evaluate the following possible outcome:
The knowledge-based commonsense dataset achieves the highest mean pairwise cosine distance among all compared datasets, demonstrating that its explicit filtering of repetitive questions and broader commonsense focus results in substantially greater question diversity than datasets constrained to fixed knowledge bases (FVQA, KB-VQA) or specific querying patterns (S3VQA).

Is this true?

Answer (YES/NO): YES